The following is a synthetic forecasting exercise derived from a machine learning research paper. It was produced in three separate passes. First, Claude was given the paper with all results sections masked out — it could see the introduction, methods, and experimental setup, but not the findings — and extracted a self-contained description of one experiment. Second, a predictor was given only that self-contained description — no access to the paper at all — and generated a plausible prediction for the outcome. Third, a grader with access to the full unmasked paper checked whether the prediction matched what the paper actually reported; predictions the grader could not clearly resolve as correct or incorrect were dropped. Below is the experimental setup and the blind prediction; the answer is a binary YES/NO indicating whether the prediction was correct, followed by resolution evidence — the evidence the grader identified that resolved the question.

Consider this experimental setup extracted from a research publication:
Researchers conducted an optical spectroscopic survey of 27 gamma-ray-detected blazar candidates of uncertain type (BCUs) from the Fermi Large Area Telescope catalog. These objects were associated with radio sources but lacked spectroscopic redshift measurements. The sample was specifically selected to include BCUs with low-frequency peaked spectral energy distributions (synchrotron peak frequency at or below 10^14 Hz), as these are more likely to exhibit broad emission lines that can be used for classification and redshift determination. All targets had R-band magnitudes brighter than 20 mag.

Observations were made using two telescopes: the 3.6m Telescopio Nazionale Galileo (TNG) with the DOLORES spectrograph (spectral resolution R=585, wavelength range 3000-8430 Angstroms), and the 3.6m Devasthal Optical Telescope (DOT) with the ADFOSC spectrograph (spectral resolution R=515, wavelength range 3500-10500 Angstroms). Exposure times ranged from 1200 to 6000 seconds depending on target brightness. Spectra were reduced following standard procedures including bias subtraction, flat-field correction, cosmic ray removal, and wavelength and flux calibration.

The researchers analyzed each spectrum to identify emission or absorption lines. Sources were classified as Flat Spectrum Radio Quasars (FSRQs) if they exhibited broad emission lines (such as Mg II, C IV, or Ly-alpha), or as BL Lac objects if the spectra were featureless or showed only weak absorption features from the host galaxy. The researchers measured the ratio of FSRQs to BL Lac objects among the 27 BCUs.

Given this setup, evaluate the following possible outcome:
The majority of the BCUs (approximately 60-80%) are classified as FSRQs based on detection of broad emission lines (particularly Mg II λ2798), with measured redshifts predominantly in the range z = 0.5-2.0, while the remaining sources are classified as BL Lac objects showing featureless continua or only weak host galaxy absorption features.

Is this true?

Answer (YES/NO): NO